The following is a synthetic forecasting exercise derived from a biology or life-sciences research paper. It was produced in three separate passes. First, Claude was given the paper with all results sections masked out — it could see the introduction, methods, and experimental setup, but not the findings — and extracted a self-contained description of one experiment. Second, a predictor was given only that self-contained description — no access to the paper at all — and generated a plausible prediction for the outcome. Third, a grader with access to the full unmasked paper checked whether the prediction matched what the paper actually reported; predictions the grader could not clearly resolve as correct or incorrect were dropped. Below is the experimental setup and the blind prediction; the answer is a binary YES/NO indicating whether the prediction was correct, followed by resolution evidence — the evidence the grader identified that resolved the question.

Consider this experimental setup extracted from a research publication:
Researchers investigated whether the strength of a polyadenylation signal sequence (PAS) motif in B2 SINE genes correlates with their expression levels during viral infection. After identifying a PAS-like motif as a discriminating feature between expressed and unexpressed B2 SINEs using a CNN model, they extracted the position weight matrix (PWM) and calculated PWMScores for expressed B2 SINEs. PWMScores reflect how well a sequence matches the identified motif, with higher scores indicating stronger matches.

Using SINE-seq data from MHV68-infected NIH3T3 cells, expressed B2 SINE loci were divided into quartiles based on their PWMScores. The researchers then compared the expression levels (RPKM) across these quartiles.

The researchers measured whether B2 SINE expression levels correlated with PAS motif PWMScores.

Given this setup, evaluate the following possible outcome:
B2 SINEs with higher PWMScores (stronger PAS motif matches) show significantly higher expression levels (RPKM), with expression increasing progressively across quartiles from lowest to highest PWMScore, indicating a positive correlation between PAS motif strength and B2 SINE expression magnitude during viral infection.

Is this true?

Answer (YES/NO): YES